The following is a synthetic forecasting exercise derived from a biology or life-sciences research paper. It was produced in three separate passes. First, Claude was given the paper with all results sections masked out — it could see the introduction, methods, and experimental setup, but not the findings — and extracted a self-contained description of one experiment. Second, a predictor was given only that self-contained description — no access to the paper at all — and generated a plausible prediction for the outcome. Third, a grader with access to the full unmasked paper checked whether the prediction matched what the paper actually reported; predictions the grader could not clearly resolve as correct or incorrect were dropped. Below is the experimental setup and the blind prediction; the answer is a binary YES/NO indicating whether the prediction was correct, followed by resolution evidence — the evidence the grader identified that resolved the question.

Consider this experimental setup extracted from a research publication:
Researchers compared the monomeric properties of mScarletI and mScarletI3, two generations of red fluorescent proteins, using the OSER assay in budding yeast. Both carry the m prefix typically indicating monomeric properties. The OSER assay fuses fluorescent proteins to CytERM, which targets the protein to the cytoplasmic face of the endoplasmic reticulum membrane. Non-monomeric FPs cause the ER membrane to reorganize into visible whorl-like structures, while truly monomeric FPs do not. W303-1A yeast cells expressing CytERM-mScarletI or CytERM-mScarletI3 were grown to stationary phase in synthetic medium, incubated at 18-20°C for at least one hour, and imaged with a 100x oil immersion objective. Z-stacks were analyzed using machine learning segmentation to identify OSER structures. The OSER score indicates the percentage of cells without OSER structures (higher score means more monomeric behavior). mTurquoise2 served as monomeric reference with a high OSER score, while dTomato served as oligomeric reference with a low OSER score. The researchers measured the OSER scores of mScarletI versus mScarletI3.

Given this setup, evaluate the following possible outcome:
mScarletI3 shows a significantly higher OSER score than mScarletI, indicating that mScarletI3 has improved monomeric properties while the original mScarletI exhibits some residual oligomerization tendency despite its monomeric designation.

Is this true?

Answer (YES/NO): YES